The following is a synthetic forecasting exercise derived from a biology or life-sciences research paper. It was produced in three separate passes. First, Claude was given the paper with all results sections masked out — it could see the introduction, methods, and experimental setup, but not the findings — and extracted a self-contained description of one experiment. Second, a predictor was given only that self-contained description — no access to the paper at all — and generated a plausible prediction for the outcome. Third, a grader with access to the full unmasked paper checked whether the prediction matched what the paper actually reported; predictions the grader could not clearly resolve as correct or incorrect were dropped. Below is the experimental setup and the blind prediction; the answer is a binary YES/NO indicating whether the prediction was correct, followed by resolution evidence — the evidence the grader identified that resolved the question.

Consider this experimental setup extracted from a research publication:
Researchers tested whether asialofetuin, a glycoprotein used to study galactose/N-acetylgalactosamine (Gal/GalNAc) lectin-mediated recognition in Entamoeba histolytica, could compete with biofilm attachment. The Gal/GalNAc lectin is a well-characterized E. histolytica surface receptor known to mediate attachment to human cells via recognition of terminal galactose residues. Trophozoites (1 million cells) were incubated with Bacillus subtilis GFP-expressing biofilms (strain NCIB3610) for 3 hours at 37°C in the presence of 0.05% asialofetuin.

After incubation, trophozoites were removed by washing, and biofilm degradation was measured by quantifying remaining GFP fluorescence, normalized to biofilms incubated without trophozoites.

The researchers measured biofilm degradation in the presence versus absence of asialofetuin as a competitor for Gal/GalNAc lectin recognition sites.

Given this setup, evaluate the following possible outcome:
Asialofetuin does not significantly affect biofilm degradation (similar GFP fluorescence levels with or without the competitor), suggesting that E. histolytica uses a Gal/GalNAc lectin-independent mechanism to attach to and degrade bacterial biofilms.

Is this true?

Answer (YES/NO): YES